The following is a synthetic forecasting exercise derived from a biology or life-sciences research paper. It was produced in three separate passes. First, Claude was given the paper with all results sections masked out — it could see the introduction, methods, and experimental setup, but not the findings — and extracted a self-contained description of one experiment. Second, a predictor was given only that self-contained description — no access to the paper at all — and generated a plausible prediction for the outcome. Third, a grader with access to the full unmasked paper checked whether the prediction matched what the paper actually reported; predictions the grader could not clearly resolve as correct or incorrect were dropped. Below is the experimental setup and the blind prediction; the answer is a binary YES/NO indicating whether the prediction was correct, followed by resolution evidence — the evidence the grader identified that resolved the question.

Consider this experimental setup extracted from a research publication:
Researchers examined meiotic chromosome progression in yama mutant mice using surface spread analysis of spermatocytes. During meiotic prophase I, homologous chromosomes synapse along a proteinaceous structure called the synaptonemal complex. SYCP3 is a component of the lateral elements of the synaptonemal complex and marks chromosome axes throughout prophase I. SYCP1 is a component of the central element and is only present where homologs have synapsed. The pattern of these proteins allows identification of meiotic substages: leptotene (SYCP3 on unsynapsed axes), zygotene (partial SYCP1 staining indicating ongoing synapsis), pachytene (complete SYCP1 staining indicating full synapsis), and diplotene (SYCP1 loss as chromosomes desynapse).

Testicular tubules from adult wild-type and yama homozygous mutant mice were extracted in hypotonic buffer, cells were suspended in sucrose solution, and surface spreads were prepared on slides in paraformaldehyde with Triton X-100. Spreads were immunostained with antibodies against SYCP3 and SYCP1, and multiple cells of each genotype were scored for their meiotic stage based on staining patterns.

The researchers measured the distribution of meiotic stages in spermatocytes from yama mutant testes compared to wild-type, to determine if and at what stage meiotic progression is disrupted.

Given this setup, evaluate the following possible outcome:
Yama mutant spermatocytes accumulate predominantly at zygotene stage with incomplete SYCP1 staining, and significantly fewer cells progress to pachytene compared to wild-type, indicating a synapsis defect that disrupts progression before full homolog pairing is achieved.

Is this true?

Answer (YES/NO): NO